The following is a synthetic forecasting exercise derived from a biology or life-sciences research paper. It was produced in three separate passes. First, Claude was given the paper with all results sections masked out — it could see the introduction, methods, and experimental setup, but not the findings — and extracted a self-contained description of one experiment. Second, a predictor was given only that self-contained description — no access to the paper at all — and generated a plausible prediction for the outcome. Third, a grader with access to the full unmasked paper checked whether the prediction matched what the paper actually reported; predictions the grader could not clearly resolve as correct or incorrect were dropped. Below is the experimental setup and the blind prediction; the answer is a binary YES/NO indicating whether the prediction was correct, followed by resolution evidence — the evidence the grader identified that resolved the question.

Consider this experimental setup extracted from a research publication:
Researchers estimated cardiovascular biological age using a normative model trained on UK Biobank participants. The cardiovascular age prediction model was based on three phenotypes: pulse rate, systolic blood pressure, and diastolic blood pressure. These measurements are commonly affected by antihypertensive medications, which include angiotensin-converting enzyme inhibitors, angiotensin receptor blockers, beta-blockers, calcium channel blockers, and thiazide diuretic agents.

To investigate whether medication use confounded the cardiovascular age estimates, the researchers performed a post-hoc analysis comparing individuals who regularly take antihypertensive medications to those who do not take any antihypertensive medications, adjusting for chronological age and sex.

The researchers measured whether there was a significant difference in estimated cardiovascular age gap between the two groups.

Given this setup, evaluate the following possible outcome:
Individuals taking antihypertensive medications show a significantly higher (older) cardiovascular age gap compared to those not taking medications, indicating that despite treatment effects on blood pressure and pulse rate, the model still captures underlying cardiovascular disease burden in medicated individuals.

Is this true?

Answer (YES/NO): NO